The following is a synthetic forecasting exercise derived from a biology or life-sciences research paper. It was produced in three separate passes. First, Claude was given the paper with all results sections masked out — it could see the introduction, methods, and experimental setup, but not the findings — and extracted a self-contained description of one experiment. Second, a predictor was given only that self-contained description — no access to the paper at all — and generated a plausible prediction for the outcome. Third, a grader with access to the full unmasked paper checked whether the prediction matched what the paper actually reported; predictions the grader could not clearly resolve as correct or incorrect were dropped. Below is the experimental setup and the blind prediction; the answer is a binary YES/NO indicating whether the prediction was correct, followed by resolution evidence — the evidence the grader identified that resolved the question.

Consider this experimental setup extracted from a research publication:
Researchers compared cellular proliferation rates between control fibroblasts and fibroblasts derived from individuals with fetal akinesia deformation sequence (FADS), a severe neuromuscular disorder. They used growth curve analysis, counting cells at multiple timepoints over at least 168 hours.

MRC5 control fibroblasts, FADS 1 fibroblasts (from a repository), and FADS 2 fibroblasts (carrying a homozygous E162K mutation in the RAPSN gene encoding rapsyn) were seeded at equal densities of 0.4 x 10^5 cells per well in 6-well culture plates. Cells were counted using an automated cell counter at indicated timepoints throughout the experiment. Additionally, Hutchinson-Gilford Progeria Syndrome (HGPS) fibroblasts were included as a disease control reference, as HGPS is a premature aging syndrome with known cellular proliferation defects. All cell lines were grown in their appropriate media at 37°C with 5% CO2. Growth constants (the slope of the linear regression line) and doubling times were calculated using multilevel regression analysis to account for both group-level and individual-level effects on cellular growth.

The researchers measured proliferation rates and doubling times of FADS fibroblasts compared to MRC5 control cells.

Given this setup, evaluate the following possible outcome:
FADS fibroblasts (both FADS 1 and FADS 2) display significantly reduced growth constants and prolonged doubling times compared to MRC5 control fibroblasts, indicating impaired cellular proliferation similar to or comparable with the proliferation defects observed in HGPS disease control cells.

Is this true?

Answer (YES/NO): NO